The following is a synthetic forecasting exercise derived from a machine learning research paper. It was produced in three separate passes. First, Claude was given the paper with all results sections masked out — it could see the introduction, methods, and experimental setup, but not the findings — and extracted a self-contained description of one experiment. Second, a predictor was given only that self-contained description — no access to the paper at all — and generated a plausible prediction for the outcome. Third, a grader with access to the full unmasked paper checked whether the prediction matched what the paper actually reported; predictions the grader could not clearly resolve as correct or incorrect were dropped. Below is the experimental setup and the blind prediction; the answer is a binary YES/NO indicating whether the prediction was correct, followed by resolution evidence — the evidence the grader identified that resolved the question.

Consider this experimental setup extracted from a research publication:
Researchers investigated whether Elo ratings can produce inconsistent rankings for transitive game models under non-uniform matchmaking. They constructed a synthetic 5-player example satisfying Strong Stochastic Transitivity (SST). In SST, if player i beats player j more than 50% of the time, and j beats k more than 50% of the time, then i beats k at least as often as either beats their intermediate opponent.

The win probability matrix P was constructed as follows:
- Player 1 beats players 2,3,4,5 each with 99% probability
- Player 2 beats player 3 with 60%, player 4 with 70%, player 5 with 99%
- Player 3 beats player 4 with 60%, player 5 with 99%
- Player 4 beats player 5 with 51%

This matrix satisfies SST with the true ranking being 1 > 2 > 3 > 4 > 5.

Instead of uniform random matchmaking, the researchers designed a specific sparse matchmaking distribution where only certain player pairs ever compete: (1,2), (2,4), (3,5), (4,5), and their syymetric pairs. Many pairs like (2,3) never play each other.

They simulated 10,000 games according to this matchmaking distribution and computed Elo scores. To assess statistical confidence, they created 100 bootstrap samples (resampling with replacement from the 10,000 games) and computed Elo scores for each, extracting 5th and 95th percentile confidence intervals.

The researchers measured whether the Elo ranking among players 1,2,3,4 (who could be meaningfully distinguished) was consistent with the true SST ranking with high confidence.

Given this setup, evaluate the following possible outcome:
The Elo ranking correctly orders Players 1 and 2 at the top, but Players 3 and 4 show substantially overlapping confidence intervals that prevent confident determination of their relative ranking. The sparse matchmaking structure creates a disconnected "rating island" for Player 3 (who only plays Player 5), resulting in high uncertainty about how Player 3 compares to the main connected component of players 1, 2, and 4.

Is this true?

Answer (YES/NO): NO